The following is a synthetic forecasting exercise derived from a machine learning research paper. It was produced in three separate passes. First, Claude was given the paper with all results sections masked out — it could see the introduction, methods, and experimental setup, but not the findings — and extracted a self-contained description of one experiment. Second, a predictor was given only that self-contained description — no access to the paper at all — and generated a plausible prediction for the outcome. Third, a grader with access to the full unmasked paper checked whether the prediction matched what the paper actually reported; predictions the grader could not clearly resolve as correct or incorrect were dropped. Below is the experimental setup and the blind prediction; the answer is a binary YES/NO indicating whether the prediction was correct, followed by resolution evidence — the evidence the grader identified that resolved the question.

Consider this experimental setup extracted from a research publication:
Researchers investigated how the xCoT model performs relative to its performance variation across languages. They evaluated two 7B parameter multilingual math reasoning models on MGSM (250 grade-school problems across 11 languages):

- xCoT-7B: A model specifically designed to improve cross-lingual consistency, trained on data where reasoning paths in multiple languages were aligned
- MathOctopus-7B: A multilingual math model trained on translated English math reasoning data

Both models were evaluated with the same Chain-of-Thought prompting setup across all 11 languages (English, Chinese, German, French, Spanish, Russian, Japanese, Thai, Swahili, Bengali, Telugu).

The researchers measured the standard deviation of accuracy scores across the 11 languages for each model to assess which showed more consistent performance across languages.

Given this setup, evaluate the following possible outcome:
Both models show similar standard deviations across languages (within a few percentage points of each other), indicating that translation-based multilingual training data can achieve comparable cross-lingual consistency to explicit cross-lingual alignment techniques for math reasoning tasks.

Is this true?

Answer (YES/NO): NO